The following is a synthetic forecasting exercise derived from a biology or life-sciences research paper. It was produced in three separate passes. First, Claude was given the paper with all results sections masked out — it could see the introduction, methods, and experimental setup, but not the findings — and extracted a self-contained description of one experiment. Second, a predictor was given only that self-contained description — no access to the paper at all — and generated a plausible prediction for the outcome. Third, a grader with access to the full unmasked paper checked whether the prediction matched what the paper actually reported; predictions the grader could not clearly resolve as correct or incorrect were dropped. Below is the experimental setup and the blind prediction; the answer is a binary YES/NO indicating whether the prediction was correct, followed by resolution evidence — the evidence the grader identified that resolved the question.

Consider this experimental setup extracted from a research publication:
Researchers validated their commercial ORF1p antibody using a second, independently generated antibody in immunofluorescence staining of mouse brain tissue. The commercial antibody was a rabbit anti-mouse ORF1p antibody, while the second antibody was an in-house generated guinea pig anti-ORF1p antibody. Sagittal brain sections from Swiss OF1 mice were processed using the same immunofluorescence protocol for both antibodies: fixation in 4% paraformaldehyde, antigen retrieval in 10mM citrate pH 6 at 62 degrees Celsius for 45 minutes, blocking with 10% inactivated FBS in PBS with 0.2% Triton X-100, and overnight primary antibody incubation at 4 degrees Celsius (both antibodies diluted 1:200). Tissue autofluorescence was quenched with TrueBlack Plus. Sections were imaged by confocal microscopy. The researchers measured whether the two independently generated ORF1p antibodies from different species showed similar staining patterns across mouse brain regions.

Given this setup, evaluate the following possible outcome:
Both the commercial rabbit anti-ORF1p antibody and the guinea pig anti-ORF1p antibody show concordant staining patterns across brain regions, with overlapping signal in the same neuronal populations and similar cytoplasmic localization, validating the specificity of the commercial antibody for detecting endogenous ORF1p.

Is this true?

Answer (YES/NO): YES